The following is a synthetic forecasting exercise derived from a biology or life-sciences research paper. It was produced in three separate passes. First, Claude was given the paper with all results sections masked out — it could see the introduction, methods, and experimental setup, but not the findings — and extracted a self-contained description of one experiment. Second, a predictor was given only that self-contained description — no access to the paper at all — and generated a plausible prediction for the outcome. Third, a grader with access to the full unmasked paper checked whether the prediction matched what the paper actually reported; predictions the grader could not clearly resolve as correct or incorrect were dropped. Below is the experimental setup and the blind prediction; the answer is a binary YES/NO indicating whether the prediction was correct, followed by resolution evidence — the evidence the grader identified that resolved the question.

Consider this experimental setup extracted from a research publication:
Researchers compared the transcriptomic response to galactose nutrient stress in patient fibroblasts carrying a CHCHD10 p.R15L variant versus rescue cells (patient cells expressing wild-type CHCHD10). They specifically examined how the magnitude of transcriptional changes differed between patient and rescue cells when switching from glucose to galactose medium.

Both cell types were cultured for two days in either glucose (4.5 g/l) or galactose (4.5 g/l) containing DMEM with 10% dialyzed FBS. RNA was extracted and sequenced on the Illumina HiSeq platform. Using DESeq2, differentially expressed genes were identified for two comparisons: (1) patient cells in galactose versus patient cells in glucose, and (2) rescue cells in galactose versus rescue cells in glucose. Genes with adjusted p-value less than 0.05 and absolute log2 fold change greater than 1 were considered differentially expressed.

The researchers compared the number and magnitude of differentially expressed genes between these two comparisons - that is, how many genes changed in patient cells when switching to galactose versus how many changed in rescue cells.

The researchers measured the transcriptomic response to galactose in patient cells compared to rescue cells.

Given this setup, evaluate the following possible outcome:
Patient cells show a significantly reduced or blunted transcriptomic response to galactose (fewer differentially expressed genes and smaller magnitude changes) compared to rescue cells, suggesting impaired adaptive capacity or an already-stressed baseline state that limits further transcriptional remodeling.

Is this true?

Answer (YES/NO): NO